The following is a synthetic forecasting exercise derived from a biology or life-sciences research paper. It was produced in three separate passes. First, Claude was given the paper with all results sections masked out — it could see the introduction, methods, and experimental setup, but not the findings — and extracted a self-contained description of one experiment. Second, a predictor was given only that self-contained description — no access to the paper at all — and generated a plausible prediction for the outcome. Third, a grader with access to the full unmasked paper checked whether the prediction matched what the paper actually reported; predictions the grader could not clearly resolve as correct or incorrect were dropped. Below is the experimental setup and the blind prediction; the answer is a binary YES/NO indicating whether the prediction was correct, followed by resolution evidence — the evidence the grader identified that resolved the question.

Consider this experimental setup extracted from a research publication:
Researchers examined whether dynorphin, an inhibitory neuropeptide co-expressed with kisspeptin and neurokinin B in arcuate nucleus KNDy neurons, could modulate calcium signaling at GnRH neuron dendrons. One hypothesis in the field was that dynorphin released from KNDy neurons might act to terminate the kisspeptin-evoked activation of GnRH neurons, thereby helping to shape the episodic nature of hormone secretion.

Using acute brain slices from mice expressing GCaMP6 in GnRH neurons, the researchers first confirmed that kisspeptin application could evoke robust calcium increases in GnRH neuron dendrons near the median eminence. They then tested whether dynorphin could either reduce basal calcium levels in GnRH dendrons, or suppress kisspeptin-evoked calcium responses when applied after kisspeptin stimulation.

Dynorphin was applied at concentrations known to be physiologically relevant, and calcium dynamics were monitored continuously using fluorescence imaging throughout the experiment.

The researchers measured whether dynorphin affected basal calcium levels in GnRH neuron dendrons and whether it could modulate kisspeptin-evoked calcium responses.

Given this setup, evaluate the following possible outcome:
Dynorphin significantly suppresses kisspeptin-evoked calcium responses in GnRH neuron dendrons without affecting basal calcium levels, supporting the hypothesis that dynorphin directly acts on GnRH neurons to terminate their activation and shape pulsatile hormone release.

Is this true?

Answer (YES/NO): NO